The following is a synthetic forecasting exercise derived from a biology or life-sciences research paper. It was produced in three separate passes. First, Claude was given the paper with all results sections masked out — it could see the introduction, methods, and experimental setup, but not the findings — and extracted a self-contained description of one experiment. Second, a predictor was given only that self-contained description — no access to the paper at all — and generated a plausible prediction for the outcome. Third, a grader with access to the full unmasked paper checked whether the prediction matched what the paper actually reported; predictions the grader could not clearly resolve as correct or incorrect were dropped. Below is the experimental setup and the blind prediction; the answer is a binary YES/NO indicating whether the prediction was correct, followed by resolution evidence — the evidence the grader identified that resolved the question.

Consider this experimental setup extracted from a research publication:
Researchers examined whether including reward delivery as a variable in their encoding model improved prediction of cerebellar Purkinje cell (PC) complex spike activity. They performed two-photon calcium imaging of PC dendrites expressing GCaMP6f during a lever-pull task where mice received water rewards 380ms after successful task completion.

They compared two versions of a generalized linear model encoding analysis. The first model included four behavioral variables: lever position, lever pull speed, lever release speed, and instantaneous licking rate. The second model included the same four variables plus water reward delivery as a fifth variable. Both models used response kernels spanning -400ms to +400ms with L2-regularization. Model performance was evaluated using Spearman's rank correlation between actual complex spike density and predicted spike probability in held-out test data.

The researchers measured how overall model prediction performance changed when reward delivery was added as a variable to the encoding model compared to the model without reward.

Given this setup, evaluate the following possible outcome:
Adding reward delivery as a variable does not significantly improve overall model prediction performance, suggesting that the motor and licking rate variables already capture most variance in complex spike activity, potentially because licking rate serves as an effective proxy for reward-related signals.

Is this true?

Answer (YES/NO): YES